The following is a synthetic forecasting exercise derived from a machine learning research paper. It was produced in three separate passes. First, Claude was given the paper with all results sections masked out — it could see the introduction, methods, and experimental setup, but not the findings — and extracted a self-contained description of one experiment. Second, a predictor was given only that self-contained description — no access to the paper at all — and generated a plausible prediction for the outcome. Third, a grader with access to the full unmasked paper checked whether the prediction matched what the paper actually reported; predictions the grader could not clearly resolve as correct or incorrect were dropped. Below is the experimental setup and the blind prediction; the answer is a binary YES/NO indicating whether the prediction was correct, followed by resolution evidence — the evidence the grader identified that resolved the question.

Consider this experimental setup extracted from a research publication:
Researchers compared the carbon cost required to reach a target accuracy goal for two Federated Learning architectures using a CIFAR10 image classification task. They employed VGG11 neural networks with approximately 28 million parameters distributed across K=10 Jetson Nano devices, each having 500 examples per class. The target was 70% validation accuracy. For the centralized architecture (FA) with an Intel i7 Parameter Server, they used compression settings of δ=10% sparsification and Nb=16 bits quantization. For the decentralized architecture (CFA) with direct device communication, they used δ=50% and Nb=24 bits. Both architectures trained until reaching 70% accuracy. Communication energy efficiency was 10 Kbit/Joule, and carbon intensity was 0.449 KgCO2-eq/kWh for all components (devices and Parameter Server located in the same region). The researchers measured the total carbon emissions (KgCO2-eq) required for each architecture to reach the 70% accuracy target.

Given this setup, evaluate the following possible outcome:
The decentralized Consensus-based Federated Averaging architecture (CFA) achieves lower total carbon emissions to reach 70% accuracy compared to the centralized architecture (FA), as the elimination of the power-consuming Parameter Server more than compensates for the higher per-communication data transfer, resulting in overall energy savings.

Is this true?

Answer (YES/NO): NO